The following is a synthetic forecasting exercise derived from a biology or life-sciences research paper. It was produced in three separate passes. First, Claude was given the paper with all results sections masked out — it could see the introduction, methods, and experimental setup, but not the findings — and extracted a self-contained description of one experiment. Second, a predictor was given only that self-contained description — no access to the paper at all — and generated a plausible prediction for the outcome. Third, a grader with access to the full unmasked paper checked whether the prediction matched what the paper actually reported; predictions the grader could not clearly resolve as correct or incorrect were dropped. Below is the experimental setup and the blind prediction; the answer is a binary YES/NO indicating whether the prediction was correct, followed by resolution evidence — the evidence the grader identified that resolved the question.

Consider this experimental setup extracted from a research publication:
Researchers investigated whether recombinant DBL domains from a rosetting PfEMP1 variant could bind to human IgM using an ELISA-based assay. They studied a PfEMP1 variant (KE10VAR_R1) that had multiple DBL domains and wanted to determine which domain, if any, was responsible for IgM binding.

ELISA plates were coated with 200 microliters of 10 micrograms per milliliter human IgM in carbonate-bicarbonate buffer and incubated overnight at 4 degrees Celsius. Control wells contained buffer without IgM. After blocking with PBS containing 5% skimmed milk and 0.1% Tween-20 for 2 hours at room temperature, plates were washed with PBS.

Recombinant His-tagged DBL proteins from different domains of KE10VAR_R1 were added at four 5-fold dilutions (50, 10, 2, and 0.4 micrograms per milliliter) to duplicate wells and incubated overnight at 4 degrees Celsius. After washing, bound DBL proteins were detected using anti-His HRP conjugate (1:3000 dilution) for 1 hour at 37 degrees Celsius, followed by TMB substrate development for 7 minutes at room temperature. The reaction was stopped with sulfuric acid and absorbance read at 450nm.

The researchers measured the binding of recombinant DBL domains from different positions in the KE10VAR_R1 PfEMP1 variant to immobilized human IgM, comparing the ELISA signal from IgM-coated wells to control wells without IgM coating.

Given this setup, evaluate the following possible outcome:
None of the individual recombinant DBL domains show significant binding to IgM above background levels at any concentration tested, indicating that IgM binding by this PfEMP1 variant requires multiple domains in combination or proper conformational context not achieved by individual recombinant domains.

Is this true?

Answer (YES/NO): NO